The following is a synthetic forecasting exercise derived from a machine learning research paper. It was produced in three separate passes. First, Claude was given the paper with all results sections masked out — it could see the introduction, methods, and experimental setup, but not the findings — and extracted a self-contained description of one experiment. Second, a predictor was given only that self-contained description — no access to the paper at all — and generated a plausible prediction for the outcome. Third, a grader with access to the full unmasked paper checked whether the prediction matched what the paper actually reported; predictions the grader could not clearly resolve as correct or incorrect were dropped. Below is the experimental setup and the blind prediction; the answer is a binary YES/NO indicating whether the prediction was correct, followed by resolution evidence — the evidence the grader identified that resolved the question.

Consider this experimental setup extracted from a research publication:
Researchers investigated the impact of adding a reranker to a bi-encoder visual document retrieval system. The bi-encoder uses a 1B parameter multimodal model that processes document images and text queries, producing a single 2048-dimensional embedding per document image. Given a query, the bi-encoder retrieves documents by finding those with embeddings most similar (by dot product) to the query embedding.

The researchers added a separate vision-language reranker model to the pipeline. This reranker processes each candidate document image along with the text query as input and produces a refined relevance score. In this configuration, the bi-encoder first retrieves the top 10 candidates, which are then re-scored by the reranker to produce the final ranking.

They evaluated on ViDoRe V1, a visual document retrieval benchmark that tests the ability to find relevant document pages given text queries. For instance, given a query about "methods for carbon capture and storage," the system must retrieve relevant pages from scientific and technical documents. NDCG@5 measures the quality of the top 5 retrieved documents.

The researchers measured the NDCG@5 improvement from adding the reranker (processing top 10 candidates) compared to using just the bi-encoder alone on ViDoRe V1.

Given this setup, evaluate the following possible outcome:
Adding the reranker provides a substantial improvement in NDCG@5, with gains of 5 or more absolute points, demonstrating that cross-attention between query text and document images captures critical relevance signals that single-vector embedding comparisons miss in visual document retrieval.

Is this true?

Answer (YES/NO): YES